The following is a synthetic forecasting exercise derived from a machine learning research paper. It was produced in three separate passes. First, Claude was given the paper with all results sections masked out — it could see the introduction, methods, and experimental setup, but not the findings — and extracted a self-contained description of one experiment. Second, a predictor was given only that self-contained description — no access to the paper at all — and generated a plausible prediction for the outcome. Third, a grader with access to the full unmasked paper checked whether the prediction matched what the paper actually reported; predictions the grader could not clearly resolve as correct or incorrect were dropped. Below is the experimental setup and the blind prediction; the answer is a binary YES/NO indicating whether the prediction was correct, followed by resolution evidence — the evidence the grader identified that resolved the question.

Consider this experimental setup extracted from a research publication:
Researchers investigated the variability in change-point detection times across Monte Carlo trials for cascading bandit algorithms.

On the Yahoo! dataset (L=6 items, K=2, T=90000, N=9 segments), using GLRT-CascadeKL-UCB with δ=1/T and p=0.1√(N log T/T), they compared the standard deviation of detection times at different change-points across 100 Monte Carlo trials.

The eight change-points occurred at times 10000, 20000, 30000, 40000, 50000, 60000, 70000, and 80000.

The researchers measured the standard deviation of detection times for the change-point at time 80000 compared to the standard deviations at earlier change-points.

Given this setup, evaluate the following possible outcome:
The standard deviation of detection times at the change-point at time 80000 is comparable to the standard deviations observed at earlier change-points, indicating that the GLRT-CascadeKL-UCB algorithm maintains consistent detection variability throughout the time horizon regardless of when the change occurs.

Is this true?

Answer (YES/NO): NO